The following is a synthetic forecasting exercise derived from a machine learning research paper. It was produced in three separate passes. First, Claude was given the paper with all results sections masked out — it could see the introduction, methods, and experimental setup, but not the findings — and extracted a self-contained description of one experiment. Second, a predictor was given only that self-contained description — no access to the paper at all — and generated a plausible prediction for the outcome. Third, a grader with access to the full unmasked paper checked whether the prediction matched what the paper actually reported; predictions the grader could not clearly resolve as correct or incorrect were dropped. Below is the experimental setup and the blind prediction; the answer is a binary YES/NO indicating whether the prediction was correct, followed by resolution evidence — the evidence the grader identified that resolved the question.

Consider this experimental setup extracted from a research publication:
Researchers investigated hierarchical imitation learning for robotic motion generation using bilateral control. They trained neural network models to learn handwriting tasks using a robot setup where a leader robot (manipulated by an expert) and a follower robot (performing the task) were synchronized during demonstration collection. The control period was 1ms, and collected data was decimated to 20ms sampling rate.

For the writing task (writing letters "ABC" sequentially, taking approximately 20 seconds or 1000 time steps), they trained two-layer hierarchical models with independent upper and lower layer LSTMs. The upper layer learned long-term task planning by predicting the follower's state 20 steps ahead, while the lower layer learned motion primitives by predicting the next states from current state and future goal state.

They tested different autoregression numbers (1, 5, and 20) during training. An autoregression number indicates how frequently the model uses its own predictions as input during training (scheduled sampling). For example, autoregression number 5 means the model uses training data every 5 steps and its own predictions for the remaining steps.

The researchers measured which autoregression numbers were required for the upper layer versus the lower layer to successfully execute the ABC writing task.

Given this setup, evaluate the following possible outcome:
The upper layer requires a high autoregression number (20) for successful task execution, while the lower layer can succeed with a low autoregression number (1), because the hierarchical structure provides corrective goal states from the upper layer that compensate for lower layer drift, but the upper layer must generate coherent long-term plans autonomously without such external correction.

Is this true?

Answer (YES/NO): NO